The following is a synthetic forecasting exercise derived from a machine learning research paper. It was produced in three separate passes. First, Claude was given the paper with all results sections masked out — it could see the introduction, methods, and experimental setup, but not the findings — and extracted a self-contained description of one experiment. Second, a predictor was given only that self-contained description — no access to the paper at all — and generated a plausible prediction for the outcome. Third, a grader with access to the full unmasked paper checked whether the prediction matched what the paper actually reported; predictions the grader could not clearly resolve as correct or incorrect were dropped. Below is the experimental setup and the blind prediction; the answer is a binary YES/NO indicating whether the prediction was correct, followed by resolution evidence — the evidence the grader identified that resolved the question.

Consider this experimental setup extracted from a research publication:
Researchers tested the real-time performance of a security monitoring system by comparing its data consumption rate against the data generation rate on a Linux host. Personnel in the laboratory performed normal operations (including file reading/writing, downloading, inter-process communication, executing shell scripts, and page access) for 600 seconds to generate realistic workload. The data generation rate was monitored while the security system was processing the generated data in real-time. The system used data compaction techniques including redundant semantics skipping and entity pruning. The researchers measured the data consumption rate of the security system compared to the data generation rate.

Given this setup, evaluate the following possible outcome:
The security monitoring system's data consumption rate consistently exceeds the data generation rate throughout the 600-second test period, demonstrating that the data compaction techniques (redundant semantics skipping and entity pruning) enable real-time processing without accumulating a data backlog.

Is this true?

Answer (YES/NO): YES